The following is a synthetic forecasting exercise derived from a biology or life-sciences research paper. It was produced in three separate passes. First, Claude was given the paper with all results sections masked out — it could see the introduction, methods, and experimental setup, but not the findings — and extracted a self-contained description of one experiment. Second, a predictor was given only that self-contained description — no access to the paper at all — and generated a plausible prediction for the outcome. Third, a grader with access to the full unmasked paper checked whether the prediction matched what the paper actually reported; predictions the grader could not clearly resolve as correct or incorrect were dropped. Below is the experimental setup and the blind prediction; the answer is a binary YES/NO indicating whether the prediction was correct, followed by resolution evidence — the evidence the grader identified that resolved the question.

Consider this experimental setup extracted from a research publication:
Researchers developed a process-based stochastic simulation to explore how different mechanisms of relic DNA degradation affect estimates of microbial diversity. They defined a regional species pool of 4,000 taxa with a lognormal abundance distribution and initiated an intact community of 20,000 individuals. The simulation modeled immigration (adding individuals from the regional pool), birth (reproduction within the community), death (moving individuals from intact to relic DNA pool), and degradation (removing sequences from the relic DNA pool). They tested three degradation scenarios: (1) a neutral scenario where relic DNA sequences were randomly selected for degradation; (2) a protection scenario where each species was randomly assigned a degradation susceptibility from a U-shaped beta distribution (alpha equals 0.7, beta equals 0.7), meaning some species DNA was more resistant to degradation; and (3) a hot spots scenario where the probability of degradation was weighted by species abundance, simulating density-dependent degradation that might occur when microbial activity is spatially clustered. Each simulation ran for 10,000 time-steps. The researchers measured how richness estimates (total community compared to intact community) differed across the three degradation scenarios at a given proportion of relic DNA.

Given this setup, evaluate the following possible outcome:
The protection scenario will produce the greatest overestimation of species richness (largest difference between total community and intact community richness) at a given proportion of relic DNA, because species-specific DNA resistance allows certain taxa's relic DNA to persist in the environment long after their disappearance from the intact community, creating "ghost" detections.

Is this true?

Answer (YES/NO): NO